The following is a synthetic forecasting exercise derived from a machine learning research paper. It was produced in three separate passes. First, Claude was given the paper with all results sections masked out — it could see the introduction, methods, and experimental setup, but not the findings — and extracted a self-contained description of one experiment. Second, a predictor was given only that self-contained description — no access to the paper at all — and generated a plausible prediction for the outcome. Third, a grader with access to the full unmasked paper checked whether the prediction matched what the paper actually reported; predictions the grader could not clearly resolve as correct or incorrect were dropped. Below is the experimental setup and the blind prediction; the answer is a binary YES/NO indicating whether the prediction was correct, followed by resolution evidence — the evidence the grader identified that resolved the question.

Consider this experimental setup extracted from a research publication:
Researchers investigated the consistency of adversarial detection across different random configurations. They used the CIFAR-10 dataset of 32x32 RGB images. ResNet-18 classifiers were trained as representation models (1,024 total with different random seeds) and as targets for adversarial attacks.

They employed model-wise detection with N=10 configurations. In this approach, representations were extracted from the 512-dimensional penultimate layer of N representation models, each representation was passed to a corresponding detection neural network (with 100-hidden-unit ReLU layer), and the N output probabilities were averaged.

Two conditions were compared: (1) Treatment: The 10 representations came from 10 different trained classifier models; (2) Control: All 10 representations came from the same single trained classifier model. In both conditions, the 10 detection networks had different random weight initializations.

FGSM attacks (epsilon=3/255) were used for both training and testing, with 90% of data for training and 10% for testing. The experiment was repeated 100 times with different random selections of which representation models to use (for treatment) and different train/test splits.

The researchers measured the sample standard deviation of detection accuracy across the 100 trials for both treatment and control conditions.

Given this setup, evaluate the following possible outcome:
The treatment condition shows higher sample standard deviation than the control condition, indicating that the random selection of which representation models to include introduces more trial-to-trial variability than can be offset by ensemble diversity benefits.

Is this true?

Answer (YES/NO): NO